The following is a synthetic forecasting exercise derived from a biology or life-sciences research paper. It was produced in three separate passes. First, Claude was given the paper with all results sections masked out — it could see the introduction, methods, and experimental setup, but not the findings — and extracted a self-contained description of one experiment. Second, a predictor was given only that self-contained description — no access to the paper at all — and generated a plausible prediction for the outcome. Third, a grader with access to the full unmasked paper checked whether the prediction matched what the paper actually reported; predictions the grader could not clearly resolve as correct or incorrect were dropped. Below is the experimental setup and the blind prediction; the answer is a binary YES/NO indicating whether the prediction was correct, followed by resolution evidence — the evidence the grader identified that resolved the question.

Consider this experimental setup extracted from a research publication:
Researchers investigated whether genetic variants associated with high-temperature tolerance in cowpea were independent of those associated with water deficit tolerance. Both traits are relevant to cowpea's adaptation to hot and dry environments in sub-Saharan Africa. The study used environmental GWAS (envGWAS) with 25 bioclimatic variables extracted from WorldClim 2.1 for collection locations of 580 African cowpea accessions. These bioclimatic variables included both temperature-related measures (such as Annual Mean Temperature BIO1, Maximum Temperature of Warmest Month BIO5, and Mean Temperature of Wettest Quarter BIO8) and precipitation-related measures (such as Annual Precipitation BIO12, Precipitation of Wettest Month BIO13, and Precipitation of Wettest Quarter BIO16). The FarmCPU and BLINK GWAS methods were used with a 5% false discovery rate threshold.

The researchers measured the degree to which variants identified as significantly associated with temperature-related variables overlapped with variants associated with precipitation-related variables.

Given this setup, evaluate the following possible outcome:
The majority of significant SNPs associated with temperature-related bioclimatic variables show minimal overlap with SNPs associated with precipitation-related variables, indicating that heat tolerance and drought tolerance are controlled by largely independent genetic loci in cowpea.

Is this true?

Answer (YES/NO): NO